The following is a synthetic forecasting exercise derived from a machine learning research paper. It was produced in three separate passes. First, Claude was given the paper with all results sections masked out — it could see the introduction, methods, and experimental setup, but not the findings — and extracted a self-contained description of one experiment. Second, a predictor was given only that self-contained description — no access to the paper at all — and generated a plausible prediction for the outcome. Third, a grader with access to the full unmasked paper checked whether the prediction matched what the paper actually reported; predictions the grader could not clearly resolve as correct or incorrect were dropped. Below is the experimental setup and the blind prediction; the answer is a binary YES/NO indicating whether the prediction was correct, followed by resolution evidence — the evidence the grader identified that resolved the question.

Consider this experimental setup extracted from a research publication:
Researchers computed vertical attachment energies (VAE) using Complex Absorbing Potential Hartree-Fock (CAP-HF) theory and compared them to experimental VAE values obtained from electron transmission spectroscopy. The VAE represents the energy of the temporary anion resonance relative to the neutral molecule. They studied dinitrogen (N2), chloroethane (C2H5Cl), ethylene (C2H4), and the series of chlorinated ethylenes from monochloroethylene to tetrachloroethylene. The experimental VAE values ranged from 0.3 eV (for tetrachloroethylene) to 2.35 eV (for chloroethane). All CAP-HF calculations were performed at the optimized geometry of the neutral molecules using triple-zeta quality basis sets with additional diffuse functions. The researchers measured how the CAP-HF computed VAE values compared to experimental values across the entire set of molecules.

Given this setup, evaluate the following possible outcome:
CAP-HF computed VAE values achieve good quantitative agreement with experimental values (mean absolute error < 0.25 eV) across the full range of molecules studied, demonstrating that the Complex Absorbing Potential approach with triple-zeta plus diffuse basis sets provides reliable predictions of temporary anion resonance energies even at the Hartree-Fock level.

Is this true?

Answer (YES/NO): NO